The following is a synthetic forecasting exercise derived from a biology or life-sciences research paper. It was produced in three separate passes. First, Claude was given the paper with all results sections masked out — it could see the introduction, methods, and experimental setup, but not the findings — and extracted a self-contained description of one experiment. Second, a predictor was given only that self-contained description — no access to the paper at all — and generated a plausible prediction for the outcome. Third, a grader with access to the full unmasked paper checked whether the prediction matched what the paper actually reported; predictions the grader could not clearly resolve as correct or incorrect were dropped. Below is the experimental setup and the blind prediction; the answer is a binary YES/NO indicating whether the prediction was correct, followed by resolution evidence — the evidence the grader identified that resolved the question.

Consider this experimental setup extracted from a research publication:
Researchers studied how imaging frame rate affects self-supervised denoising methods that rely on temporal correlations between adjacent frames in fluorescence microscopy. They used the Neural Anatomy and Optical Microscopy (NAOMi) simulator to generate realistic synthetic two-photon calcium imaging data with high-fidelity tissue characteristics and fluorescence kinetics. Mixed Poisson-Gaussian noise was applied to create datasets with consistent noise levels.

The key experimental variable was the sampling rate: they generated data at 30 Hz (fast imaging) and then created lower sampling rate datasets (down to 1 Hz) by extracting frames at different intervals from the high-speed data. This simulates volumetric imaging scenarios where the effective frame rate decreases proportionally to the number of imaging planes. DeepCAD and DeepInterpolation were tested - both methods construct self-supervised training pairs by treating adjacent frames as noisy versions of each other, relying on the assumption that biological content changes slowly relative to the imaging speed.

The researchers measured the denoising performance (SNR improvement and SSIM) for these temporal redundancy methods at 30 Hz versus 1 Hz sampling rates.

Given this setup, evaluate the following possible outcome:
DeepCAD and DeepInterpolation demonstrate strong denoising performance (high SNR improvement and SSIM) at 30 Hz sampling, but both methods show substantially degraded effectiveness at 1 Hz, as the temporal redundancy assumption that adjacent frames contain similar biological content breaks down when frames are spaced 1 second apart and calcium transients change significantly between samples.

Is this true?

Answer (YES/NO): YES